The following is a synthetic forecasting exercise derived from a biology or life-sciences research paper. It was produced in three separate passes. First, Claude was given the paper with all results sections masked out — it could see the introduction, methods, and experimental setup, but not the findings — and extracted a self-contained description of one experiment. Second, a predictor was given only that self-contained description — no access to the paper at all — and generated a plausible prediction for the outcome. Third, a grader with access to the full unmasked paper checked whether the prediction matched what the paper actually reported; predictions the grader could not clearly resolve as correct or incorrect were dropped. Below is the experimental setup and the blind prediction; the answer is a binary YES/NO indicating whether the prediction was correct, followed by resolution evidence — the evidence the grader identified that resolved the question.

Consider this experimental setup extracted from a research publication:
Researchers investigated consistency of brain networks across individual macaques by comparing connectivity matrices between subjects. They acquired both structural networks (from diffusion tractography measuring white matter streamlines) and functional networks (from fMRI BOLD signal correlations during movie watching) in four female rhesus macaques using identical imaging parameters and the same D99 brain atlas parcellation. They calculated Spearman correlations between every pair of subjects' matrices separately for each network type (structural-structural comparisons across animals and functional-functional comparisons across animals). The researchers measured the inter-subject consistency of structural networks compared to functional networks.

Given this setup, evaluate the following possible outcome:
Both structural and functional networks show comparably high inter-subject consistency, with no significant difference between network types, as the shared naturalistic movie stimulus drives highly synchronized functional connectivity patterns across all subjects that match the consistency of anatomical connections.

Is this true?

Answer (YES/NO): NO